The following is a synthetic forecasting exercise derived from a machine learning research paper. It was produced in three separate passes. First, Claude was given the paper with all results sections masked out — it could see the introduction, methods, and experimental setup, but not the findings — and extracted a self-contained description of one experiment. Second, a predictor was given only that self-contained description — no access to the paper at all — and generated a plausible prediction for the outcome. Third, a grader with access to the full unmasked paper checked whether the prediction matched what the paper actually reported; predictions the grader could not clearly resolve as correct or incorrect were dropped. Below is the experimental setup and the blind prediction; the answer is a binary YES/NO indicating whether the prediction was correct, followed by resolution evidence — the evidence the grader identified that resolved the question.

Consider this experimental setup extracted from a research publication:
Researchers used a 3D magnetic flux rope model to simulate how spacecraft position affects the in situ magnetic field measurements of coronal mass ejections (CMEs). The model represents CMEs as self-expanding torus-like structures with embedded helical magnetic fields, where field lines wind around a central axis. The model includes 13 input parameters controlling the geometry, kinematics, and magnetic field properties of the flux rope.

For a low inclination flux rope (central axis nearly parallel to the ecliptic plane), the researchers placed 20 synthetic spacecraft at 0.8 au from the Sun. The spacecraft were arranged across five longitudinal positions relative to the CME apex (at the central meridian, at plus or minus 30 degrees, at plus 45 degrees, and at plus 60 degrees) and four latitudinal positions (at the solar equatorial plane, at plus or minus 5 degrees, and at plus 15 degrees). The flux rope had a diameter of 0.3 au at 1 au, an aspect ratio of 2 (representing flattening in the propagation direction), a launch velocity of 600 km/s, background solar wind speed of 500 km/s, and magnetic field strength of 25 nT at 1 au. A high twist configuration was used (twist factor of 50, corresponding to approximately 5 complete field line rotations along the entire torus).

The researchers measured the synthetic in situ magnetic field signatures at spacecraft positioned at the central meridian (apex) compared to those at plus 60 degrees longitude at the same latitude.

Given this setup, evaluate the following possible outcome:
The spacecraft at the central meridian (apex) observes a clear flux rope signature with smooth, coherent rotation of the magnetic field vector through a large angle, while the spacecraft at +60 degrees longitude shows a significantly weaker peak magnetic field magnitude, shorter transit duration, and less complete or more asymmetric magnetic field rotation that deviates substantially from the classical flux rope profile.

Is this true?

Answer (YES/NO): NO